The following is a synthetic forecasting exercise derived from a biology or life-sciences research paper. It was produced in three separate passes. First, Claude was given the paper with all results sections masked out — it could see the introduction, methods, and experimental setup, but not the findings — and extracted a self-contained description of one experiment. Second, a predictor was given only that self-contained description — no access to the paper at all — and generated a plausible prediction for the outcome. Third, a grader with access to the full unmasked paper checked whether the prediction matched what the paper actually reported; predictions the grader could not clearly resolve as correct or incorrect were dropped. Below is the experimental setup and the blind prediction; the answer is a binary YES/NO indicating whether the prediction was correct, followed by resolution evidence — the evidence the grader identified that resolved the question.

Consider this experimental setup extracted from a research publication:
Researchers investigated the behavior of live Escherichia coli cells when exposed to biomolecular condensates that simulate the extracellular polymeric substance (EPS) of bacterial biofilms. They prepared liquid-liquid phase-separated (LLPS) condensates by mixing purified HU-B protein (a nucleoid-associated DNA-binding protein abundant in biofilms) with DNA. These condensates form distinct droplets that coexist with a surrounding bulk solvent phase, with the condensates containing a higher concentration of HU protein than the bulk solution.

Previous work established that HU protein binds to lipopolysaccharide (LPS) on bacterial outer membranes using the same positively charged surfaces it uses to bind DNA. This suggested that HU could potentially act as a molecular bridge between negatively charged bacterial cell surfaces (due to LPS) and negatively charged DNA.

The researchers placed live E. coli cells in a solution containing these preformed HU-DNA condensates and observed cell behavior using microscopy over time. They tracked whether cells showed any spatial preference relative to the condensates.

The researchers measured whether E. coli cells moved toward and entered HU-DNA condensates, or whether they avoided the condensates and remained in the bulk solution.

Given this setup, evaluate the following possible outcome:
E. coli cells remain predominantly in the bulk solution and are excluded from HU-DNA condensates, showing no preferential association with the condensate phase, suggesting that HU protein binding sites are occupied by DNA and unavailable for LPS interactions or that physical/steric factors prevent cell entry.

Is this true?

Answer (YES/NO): NO